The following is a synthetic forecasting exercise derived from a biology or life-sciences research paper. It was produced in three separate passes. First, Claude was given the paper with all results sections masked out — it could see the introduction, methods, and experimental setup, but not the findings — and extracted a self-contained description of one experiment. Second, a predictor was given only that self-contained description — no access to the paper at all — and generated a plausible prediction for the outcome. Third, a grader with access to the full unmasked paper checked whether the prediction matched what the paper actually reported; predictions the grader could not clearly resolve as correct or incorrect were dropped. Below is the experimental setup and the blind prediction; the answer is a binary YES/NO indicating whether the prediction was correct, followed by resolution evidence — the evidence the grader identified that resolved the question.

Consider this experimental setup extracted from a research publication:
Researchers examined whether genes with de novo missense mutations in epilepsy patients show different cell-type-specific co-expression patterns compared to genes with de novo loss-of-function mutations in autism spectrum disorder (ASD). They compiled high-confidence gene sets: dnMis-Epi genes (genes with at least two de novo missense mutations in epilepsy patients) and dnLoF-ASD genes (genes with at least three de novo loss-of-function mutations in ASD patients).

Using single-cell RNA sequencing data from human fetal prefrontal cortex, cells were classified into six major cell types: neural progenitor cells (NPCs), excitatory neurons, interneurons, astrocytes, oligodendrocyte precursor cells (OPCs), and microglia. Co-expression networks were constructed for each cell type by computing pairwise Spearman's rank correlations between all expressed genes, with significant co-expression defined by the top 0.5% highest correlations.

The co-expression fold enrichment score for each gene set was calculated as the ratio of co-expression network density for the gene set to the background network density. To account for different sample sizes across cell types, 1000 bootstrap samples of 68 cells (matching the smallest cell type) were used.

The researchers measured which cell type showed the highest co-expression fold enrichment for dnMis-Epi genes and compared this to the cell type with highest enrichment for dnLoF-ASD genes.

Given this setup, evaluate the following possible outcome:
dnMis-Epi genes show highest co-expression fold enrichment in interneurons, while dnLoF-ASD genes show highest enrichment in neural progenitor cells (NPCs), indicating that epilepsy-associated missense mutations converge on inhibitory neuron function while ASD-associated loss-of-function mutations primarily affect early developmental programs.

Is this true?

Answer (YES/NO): NO